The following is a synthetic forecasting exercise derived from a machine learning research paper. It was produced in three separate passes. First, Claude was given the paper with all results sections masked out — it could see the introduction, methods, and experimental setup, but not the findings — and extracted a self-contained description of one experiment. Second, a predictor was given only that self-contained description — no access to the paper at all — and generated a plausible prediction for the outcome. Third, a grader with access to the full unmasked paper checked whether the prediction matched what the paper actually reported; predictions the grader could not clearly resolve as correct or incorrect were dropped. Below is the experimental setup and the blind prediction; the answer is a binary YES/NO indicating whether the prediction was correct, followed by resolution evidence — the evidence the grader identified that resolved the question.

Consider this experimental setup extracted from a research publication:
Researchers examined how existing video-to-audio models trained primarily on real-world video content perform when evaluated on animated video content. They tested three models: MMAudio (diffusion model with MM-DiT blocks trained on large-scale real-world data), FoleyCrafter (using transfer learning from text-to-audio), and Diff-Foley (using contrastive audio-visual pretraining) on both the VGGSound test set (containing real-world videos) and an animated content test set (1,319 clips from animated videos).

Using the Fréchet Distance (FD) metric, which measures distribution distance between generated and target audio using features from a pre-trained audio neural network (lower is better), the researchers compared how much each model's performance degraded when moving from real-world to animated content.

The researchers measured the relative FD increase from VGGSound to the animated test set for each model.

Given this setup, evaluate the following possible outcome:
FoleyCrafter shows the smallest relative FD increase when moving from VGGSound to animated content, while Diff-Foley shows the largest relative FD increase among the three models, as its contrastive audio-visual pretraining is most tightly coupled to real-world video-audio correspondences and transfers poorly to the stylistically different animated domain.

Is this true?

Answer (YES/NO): NO